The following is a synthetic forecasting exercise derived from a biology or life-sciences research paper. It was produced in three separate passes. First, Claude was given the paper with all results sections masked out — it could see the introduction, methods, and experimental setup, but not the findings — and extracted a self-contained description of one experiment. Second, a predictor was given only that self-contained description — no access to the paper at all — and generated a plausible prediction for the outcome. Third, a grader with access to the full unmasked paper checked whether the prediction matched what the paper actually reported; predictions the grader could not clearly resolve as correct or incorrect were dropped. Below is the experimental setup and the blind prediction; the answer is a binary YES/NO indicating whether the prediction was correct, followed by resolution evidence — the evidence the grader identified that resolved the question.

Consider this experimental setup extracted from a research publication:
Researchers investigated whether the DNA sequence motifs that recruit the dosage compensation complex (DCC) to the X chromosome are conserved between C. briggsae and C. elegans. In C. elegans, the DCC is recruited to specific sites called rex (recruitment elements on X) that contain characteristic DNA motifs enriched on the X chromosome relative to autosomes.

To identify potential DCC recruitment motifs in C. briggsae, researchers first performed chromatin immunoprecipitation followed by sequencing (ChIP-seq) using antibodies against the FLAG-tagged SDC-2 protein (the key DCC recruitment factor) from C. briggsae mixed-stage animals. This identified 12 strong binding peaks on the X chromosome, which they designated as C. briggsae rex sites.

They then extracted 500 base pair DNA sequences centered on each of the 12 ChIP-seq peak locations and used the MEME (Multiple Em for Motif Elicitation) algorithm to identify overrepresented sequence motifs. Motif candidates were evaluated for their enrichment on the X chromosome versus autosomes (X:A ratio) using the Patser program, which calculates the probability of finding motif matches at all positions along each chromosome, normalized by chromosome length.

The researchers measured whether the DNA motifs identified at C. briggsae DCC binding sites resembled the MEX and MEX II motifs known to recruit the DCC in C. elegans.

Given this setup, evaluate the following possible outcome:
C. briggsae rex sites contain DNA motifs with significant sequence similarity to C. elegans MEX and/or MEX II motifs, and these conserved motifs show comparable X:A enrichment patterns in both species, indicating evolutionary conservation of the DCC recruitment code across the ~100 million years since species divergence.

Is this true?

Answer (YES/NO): NO